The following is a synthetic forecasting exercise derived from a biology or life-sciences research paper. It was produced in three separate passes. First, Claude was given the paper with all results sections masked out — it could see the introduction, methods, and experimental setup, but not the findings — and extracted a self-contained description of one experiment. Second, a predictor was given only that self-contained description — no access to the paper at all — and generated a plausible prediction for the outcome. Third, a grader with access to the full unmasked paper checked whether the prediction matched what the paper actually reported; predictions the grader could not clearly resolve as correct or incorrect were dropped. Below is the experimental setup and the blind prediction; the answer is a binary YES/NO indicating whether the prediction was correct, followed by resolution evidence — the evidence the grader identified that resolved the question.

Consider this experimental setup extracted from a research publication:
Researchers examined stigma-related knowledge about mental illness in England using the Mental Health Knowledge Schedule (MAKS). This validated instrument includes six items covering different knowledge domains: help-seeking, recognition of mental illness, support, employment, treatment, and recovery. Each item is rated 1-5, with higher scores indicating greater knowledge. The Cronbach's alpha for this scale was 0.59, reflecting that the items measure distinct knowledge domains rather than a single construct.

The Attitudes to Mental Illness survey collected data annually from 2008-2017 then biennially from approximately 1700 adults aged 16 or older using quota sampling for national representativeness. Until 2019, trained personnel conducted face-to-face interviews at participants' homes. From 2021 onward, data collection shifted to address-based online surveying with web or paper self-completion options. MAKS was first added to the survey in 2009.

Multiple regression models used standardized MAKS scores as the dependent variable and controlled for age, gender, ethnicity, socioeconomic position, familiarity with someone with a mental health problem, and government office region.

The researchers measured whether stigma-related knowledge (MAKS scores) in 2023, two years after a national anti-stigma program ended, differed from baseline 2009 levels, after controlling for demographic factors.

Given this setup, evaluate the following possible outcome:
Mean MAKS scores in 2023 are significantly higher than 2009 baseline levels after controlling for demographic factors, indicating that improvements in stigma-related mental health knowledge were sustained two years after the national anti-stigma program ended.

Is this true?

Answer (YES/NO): NO